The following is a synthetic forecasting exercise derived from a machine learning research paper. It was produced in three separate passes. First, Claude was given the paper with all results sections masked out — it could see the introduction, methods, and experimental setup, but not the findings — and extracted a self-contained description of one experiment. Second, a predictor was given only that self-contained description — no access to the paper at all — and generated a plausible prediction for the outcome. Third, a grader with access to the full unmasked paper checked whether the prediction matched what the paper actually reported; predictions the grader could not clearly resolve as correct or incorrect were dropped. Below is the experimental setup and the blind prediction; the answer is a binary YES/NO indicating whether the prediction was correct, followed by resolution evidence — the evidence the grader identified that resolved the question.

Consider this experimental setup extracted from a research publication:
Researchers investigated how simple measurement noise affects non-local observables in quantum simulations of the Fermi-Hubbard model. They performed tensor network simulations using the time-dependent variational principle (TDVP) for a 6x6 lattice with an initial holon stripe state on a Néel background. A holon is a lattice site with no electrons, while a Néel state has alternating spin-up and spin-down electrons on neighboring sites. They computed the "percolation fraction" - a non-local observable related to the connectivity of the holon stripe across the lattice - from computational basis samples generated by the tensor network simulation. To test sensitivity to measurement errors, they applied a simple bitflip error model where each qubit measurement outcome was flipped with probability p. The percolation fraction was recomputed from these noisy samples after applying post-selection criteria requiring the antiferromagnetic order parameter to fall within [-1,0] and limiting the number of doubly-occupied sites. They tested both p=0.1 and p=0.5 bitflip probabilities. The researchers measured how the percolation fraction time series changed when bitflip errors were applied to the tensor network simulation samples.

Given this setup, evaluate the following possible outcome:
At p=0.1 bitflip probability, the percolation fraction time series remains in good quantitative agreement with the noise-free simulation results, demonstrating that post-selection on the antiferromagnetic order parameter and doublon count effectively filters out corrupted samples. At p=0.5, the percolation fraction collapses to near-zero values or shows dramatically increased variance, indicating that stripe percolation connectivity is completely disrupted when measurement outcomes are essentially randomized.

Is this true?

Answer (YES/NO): NO